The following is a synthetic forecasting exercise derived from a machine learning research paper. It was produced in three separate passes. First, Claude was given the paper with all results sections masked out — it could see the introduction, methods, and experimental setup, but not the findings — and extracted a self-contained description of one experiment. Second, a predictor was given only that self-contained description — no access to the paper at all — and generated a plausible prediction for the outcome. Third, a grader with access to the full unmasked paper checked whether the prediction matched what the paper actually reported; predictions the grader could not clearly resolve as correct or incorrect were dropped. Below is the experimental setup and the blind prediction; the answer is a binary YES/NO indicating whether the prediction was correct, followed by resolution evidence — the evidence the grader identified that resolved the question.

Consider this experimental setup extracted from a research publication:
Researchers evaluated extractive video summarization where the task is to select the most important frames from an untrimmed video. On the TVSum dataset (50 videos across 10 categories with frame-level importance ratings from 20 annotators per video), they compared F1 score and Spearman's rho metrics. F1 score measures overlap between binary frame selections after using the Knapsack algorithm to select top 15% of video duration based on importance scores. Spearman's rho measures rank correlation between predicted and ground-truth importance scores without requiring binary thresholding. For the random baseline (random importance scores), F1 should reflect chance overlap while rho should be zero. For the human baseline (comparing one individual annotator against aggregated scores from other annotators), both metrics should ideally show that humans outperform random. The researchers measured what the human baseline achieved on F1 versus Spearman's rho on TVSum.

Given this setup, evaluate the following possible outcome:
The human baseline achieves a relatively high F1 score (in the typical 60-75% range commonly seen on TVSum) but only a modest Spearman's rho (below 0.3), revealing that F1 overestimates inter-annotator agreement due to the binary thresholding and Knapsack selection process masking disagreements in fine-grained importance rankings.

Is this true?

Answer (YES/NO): NO